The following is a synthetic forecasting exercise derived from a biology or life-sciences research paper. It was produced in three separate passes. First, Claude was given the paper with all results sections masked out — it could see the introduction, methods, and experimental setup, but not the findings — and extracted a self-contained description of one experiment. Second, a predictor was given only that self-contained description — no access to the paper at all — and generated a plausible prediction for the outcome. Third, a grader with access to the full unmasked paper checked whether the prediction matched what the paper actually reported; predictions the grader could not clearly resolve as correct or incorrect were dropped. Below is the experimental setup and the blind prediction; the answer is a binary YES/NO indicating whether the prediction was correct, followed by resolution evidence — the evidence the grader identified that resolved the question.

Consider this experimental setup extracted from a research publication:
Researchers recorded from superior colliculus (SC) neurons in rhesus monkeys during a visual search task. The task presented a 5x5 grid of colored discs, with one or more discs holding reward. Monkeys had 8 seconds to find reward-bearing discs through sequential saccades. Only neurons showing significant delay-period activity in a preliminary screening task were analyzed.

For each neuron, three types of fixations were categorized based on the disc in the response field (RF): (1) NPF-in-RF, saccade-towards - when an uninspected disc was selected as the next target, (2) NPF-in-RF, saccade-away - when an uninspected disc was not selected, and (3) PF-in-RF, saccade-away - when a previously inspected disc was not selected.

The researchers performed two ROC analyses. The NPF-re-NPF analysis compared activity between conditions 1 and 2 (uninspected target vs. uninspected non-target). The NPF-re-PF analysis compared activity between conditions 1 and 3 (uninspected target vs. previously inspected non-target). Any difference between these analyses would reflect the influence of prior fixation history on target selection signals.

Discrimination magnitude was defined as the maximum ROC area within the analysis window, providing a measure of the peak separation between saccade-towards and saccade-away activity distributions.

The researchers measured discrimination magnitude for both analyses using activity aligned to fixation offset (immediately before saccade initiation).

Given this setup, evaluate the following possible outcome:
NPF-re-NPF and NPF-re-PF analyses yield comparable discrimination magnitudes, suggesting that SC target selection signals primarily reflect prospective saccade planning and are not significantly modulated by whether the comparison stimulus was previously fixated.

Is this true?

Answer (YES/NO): NO